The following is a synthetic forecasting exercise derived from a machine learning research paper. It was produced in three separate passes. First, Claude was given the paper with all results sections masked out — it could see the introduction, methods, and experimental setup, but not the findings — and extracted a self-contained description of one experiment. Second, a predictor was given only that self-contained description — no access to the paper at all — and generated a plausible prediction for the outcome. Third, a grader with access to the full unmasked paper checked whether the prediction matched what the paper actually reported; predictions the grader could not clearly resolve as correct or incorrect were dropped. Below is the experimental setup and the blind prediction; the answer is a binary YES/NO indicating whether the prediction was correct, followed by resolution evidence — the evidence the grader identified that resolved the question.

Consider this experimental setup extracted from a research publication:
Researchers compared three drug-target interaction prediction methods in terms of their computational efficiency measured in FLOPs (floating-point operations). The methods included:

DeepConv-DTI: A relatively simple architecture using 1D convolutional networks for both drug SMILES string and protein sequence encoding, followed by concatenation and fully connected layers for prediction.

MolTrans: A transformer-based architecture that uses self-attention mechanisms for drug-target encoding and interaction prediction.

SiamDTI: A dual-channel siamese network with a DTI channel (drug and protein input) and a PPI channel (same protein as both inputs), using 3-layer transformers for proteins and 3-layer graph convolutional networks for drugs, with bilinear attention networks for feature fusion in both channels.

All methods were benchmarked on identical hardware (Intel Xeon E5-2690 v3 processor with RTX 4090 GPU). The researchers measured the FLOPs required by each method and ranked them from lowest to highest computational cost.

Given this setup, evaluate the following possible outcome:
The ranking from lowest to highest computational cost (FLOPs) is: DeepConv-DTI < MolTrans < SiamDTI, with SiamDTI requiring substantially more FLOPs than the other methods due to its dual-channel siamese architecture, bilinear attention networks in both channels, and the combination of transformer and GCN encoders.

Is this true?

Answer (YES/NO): YES